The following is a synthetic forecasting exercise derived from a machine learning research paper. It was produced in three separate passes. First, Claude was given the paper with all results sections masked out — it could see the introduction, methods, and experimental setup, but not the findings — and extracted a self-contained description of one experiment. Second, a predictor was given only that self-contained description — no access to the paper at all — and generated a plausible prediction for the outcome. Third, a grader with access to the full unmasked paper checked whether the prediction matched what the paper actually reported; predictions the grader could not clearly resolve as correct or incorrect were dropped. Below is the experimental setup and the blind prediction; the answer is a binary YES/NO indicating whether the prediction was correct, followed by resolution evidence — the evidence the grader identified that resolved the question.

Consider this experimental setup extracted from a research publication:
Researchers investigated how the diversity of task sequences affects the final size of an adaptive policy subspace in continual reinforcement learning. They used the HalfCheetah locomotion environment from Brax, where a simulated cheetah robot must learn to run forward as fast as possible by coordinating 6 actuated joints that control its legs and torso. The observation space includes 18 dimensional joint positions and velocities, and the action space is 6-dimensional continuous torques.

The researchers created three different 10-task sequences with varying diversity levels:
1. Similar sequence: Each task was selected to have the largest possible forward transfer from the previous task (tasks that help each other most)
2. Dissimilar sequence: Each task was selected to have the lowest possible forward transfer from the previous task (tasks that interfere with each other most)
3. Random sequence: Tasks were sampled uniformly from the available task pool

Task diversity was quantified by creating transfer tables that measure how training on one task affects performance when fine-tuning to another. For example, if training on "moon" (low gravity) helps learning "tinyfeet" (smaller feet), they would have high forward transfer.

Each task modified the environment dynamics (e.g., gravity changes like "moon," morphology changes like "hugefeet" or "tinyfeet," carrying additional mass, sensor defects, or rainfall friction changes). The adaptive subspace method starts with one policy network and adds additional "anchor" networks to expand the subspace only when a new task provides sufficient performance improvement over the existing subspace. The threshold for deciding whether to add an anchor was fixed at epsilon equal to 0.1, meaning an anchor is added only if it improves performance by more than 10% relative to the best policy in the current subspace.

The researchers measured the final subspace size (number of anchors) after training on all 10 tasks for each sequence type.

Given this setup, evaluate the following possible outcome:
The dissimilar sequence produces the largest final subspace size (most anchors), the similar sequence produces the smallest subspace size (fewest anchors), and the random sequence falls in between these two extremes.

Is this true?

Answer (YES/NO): NO